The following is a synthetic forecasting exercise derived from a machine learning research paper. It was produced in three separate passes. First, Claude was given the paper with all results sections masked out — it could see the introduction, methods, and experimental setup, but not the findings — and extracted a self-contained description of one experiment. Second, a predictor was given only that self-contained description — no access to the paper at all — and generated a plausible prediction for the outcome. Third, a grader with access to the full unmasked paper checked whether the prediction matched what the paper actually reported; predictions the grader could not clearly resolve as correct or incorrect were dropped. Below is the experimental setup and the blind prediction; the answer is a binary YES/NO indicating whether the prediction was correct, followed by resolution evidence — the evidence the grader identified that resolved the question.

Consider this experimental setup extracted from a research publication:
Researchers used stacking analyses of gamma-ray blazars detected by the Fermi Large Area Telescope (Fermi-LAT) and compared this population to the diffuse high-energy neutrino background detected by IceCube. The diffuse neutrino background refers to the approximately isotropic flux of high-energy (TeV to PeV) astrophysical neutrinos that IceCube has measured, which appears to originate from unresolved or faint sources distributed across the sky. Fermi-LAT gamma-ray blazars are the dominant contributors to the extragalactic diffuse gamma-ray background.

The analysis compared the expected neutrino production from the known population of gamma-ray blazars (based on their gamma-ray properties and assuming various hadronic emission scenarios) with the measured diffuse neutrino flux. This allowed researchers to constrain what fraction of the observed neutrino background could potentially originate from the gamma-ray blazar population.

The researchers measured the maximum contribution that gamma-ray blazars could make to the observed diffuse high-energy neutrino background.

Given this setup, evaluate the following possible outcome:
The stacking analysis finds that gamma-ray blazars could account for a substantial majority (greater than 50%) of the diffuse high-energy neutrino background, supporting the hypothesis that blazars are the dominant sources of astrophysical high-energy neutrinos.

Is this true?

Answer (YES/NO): NO